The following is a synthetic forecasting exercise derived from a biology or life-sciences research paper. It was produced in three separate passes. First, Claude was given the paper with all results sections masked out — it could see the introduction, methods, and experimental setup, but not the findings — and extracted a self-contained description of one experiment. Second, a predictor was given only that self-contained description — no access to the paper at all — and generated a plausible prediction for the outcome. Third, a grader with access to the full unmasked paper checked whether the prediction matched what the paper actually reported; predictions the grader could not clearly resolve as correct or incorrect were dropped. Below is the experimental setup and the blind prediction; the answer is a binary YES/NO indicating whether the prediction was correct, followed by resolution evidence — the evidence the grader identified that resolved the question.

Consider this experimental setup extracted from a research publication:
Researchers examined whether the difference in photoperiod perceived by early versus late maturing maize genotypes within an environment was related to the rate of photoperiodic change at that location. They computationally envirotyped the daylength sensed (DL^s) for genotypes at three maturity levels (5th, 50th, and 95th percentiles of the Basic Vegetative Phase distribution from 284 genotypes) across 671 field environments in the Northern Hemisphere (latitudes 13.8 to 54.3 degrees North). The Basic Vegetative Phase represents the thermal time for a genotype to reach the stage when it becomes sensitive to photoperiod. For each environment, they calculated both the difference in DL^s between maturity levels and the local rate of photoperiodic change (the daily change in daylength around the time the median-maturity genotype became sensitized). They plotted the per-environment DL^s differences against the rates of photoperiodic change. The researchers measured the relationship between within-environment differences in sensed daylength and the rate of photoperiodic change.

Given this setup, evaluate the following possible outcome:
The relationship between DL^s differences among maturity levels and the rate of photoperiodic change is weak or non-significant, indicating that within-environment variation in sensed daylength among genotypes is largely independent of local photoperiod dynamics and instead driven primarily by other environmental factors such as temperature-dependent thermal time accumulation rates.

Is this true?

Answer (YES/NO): NO